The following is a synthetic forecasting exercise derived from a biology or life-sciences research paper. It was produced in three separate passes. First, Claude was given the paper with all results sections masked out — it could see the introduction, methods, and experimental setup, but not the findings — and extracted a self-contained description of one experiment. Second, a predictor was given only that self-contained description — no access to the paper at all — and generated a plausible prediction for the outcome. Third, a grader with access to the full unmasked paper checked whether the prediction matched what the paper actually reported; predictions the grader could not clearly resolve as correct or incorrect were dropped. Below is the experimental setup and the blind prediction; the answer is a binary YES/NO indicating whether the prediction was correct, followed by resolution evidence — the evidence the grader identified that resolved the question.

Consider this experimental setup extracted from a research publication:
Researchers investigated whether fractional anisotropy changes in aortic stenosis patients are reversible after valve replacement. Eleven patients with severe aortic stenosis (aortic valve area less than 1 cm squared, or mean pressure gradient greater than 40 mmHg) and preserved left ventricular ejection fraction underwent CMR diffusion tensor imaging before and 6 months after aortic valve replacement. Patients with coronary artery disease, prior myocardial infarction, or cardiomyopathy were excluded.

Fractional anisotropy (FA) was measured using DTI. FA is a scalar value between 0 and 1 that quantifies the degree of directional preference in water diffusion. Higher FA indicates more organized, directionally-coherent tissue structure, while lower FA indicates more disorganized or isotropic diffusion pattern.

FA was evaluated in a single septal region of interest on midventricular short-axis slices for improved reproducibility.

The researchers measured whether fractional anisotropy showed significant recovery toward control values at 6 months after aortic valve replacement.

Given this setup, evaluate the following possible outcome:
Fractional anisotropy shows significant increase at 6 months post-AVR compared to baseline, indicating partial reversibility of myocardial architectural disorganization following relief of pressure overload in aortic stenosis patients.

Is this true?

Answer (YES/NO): YES